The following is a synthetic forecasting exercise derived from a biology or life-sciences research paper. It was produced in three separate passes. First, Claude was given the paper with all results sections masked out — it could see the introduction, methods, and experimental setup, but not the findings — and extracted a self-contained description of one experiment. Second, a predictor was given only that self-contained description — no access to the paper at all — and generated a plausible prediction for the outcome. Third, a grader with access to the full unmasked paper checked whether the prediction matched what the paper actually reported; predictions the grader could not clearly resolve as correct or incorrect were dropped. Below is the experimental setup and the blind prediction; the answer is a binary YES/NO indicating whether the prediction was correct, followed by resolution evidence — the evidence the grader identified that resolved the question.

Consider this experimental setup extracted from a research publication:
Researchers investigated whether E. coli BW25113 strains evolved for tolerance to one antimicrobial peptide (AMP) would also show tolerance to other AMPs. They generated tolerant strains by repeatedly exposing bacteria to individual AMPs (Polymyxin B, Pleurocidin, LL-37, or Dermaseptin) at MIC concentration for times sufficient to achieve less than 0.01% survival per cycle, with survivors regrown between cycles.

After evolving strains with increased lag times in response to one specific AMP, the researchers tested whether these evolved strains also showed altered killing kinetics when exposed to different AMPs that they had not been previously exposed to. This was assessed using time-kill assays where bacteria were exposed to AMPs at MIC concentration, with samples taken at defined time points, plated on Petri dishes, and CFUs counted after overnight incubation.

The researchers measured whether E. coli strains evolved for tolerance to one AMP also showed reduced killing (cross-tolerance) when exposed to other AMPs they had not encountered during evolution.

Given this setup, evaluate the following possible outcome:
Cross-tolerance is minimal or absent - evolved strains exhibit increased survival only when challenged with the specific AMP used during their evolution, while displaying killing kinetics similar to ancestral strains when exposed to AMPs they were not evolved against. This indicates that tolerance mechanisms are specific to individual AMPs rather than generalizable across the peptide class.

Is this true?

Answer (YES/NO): YES